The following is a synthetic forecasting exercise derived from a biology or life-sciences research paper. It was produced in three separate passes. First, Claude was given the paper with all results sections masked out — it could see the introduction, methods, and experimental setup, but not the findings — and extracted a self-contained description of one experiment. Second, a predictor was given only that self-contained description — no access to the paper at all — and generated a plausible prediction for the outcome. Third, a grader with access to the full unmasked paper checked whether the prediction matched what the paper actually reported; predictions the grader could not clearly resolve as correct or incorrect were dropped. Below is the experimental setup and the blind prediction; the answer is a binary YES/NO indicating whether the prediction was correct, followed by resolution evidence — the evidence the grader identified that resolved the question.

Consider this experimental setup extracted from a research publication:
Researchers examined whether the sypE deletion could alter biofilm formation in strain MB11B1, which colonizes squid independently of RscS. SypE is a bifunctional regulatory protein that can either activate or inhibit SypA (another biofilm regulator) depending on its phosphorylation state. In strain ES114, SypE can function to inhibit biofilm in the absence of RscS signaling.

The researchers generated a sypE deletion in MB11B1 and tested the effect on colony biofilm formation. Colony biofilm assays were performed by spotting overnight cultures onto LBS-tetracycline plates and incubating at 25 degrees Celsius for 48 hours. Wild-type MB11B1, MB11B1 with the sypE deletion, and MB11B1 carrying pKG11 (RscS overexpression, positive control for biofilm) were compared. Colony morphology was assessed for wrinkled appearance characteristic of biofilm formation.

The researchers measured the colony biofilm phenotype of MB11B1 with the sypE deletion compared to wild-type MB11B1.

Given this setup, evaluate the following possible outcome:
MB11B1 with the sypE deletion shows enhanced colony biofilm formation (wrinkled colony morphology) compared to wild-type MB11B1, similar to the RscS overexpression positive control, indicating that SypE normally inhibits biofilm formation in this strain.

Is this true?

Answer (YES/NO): NO